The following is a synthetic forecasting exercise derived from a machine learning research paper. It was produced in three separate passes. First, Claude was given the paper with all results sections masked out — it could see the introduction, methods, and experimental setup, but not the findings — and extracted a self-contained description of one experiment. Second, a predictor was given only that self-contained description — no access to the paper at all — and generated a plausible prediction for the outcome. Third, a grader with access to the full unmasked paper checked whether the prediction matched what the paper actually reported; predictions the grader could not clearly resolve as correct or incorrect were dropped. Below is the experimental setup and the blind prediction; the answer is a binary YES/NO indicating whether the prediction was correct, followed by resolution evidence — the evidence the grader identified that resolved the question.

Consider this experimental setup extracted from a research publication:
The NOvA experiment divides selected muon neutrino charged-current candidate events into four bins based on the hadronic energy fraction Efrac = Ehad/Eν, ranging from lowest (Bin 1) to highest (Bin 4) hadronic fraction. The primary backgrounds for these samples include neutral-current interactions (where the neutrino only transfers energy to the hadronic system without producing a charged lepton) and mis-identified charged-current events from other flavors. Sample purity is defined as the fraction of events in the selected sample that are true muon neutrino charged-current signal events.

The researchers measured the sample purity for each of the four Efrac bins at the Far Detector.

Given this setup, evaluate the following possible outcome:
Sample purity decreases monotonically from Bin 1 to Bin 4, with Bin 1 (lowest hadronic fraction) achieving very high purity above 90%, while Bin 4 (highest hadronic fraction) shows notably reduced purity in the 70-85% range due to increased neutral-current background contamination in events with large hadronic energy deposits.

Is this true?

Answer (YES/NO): NO